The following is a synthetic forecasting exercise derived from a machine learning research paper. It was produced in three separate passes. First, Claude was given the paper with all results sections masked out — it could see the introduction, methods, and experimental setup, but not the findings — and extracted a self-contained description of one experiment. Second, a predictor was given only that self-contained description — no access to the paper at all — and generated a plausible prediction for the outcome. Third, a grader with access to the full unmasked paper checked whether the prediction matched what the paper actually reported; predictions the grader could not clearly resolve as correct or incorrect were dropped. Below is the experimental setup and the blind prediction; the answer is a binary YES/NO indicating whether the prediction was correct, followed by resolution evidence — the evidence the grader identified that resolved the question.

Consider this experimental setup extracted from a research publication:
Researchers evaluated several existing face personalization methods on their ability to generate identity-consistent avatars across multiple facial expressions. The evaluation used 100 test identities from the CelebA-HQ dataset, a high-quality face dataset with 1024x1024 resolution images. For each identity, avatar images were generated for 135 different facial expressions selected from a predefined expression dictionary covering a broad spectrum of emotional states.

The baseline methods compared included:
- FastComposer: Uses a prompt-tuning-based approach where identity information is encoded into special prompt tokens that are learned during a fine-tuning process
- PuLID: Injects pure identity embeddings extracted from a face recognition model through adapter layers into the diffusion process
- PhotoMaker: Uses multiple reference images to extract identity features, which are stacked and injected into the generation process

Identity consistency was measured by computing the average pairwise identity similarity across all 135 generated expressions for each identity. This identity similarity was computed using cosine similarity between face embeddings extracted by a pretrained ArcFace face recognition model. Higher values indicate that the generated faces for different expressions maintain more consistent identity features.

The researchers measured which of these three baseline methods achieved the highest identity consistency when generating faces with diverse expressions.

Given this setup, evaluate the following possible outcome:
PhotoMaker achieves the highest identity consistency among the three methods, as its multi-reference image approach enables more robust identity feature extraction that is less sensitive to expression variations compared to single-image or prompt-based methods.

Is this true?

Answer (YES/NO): NO